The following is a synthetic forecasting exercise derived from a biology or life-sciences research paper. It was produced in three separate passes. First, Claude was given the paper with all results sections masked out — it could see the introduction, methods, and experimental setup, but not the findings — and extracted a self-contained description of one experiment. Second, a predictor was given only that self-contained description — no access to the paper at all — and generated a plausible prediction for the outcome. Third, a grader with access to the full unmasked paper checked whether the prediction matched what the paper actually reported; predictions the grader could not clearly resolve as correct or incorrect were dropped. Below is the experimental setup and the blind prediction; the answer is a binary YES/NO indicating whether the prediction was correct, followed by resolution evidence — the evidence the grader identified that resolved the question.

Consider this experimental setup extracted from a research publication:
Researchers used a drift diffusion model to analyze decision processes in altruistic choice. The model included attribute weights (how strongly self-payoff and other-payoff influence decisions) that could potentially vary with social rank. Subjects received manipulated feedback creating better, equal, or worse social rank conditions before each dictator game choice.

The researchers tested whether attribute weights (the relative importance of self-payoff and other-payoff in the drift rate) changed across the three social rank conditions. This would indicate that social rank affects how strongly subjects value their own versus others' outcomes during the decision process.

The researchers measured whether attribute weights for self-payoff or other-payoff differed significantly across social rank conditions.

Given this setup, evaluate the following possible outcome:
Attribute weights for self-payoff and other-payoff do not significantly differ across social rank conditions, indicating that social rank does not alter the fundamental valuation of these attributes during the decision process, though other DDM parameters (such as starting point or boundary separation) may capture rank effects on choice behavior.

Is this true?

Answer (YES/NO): YES